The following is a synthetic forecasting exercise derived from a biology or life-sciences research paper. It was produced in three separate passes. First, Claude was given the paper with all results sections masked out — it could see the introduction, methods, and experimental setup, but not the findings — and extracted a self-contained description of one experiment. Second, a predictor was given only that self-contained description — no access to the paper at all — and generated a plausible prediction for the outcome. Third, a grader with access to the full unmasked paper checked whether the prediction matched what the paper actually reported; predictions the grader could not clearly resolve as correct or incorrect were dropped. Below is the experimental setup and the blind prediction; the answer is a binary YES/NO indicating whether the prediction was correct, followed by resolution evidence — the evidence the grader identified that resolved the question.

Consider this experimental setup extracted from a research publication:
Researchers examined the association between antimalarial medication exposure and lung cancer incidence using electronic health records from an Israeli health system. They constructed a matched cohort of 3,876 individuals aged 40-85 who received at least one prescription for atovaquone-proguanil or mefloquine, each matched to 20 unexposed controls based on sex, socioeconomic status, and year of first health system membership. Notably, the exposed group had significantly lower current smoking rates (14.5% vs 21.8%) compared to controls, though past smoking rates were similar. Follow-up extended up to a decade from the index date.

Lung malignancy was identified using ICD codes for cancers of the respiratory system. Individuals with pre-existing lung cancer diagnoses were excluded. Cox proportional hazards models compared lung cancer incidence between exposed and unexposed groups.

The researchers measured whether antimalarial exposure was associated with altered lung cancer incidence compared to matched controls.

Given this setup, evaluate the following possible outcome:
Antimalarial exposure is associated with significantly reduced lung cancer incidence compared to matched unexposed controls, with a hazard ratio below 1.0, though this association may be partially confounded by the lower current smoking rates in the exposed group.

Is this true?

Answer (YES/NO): YES